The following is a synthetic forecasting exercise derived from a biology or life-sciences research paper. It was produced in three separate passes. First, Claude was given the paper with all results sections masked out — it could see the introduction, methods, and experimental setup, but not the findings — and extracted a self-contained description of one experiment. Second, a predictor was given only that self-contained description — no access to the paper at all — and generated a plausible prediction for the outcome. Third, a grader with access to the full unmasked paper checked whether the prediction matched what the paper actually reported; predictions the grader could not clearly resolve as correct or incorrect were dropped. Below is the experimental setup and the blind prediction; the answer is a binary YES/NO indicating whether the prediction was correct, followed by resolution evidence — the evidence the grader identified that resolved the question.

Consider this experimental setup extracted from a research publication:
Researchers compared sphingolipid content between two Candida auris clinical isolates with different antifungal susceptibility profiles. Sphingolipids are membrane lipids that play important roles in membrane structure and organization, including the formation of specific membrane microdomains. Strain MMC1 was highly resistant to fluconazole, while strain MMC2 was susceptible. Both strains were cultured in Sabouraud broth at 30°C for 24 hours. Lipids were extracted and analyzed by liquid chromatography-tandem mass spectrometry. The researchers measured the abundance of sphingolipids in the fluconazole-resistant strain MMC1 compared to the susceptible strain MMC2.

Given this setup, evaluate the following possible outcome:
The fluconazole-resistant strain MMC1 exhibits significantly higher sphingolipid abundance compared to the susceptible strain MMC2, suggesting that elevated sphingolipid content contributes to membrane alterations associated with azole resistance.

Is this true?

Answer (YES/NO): YES